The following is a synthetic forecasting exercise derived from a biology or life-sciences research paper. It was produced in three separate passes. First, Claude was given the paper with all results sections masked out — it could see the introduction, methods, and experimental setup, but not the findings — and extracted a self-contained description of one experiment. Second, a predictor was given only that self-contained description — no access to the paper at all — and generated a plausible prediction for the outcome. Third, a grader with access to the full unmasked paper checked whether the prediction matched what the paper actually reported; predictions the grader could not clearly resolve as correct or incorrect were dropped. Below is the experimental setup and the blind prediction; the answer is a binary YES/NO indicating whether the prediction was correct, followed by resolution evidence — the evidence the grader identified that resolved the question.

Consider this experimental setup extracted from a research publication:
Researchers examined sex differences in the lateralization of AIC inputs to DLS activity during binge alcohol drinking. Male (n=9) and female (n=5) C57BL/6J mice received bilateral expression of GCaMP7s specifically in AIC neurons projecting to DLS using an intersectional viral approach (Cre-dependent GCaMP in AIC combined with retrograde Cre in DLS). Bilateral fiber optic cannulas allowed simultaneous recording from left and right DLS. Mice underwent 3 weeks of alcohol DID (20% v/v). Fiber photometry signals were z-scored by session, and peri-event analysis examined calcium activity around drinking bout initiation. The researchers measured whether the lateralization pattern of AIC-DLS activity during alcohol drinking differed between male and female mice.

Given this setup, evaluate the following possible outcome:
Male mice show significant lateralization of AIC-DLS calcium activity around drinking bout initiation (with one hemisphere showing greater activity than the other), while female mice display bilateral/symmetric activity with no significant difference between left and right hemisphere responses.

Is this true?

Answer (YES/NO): YES